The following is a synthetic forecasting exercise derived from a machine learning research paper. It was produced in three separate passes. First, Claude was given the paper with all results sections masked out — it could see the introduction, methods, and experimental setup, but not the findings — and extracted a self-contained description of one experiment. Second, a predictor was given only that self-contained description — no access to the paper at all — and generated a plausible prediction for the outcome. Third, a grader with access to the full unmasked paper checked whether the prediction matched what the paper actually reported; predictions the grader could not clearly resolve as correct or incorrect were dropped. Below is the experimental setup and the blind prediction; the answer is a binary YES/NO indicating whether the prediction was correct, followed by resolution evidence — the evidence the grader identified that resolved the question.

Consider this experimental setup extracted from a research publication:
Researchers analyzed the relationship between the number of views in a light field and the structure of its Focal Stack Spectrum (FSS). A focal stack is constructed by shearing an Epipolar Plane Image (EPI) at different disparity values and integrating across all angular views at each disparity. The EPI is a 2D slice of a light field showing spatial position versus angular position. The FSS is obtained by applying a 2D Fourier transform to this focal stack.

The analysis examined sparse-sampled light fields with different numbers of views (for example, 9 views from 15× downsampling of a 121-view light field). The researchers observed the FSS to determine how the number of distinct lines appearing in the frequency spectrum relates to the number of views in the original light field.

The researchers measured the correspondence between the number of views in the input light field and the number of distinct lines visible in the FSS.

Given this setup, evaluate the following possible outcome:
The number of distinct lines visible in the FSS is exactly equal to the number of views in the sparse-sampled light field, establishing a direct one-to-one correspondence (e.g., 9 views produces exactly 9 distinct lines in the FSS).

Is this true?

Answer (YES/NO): YES